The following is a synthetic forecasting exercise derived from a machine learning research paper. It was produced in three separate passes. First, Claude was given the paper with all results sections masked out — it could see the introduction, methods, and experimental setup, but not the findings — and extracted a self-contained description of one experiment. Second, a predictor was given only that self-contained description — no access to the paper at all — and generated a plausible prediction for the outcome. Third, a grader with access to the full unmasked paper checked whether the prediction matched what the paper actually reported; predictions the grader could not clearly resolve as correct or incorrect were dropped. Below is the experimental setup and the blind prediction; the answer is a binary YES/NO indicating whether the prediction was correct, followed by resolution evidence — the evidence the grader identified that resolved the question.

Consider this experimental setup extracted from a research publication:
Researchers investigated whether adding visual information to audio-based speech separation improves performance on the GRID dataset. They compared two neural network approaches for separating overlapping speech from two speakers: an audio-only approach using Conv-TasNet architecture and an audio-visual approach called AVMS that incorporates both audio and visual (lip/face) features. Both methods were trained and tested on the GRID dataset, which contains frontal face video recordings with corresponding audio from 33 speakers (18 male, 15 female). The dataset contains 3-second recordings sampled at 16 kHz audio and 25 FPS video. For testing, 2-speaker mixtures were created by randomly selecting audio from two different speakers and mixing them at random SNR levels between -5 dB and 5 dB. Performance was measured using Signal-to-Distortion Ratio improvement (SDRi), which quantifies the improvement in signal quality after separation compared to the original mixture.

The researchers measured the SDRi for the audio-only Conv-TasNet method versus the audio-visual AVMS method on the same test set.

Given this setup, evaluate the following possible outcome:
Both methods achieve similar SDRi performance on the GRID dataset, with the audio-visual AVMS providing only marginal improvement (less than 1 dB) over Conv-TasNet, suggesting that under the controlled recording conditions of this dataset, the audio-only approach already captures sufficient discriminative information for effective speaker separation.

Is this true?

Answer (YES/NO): YES